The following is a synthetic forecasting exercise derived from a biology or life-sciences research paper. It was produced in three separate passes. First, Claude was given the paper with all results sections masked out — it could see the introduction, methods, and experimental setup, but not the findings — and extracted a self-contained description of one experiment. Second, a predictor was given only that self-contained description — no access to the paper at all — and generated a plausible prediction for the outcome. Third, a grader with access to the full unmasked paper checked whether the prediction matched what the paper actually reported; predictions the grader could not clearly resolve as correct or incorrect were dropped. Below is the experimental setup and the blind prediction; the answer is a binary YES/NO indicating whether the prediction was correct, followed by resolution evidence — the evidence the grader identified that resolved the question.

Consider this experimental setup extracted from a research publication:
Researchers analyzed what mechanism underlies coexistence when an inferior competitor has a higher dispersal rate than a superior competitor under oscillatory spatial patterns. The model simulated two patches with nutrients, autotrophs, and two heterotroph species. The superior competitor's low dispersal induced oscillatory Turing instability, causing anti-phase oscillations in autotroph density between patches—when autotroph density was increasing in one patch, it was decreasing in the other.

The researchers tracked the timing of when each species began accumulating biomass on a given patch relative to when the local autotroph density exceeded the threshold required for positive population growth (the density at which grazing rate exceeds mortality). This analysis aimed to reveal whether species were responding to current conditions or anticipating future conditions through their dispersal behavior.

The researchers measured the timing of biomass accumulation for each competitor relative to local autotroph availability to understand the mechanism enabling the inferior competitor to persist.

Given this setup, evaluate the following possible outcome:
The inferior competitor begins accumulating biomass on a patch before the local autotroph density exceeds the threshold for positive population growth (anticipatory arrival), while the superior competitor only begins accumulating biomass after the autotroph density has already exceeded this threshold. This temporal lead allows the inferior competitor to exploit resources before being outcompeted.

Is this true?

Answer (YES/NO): YES